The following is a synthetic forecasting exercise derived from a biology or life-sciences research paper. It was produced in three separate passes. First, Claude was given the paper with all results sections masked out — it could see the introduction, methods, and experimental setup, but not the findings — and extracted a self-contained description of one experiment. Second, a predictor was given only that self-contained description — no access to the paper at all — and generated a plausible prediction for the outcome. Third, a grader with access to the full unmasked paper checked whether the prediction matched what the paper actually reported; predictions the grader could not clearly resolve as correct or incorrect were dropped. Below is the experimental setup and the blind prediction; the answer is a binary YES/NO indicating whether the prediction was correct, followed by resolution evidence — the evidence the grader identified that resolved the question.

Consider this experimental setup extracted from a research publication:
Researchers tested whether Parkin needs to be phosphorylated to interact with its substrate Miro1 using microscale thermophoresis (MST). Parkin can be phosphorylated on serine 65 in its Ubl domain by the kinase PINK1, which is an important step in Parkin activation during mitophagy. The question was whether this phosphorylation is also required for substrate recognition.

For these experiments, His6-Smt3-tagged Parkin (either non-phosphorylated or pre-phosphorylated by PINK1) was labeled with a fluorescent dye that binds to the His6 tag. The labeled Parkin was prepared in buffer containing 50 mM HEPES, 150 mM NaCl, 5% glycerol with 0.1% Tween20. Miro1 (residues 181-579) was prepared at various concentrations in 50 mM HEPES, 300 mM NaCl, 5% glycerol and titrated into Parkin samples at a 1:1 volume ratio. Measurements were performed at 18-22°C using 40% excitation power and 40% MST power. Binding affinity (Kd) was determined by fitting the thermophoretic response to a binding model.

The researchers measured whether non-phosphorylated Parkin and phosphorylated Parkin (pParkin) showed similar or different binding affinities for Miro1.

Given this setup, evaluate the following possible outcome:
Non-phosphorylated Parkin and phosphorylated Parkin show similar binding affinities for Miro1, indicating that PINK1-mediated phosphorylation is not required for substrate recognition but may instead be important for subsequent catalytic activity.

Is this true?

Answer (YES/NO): NO